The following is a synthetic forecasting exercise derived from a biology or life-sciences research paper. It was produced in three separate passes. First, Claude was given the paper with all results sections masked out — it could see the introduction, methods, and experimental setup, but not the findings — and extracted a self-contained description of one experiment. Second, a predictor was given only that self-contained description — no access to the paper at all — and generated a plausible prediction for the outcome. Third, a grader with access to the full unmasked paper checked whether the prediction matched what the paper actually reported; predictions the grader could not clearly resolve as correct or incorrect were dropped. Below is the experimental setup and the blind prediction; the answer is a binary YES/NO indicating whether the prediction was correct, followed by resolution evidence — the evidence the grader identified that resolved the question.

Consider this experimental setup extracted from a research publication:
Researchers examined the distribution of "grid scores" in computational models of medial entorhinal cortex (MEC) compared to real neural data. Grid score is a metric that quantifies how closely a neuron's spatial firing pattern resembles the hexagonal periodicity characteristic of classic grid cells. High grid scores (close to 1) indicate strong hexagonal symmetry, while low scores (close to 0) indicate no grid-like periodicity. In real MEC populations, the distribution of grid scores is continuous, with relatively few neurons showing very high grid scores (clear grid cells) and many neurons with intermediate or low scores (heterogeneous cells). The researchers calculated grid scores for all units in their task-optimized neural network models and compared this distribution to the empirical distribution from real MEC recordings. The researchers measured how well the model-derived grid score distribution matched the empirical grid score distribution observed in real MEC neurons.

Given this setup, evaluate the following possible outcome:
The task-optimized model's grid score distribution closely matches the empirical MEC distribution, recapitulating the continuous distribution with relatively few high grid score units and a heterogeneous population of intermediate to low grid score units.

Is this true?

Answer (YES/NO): YES